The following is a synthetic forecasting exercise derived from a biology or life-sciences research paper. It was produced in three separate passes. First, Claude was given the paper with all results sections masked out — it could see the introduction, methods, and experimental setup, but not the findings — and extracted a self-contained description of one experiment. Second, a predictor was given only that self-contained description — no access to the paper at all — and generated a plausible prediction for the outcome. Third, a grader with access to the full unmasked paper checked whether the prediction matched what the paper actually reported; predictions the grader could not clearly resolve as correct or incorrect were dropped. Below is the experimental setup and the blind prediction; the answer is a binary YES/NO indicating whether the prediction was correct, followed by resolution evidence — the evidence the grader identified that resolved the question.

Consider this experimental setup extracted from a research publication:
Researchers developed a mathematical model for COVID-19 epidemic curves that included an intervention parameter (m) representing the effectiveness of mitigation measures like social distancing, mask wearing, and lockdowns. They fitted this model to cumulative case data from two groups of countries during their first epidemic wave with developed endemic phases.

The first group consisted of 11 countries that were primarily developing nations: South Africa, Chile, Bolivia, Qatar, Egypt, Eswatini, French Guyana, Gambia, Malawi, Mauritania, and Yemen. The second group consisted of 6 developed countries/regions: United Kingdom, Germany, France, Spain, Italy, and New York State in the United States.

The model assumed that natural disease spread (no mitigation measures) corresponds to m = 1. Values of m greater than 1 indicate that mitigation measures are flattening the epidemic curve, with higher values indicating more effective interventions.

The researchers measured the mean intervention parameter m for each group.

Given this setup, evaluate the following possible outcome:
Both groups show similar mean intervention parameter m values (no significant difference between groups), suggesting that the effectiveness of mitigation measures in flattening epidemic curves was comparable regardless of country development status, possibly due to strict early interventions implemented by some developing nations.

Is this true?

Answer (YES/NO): NO